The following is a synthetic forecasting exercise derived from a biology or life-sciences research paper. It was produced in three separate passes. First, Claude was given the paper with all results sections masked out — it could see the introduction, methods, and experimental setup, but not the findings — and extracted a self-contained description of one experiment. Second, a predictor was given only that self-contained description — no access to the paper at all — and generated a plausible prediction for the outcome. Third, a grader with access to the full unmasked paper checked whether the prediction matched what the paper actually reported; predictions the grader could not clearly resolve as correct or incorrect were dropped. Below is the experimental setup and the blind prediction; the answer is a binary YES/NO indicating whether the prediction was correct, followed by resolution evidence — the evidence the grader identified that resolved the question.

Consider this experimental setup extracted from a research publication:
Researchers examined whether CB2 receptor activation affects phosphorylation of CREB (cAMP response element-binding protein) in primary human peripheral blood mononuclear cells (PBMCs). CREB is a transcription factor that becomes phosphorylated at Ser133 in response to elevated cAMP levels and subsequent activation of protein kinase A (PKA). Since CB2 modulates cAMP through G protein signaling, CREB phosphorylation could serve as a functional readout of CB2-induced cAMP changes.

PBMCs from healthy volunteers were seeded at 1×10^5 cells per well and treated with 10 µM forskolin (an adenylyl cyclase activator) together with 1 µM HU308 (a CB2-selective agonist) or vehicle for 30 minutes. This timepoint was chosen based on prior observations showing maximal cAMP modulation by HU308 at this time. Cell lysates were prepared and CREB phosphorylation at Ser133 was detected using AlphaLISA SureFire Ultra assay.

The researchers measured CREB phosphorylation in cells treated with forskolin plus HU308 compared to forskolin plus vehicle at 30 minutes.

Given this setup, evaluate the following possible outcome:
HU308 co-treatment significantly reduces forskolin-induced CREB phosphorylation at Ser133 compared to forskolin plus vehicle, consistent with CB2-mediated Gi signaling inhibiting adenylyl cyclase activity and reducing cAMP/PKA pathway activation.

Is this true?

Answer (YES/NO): NO